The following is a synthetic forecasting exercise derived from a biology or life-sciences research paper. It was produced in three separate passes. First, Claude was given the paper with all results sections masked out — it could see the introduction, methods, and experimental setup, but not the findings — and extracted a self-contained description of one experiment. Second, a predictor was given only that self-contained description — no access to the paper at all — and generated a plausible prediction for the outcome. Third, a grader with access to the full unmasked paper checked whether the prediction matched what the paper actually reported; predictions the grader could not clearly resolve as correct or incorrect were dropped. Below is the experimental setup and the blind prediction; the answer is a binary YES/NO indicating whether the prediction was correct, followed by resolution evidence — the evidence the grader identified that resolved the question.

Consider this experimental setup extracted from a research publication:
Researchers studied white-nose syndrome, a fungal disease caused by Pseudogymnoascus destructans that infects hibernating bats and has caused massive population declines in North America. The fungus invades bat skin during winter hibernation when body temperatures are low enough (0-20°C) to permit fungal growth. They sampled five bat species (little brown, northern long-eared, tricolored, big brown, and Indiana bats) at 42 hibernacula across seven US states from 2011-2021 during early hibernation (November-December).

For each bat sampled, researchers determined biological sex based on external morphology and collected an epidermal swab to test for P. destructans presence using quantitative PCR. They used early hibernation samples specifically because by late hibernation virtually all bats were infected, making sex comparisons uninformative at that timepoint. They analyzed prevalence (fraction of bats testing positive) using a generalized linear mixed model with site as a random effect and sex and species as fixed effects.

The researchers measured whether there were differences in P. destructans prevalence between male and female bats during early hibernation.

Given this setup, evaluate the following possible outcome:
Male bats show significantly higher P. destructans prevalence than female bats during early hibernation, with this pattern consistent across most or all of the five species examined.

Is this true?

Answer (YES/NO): NO